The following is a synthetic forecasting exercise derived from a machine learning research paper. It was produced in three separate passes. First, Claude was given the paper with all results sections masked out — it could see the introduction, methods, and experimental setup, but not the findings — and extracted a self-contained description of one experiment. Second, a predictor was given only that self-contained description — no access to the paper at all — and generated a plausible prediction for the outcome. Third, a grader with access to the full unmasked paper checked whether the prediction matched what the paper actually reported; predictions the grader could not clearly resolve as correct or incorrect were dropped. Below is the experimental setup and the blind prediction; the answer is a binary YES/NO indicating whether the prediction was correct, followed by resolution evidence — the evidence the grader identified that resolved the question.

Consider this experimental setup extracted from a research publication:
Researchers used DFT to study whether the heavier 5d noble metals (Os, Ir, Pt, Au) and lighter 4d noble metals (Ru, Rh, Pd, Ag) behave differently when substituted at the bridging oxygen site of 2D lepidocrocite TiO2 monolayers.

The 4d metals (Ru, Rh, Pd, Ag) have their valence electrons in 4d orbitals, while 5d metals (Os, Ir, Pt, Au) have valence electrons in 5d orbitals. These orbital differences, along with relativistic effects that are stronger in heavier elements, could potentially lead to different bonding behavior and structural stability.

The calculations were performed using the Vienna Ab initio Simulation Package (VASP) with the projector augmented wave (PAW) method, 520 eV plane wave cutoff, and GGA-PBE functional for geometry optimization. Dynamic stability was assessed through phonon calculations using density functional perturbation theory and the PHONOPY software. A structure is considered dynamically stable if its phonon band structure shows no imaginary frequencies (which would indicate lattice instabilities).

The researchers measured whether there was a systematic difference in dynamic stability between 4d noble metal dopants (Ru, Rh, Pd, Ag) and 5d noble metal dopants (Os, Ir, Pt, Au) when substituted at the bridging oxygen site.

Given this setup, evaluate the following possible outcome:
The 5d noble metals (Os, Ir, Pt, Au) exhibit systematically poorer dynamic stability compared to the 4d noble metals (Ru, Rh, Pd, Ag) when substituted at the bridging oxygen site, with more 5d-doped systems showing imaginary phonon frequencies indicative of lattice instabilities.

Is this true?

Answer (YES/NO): NO